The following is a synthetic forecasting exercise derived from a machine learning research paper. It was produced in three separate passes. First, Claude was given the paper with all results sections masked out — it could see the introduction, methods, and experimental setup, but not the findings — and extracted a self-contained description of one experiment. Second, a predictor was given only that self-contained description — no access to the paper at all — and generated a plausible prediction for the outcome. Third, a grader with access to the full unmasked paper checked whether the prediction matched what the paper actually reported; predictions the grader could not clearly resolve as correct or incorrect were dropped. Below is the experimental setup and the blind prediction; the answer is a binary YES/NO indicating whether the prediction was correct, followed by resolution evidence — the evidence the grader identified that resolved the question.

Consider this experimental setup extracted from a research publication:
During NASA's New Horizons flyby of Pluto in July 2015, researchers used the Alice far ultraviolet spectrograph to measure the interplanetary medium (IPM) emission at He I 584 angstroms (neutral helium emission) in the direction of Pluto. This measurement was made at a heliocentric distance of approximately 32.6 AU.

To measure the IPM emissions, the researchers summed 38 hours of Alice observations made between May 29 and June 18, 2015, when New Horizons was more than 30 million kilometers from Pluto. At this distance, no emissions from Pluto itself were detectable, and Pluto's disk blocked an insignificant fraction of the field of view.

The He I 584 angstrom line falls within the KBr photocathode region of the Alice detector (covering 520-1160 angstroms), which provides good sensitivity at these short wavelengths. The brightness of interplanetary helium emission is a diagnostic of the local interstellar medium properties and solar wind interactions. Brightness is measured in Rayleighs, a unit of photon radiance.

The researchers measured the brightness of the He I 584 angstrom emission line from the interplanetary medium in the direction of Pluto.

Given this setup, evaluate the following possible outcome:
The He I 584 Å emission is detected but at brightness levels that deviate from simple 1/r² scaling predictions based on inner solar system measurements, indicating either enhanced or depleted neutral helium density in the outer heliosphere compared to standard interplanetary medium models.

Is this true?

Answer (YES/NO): NO